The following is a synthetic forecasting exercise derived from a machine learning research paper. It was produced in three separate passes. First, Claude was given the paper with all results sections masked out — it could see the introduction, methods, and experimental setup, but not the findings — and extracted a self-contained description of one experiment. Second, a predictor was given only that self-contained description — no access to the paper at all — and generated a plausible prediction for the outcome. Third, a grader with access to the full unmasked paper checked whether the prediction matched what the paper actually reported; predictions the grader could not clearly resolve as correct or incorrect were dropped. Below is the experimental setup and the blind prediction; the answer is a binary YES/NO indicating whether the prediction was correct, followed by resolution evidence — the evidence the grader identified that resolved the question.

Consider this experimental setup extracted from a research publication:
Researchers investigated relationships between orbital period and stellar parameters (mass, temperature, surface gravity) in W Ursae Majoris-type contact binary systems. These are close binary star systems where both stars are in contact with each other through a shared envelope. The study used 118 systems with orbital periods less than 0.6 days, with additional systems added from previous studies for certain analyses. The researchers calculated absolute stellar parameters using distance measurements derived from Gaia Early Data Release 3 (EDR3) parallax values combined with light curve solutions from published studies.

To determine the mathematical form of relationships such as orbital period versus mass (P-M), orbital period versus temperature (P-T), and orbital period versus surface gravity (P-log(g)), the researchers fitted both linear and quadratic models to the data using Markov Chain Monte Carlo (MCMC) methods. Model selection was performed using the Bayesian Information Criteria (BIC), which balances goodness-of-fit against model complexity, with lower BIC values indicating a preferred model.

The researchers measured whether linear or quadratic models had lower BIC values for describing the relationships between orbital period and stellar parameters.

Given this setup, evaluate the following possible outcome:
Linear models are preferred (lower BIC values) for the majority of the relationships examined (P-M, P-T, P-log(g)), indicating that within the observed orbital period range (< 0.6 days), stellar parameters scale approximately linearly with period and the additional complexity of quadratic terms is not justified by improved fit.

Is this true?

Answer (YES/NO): YES